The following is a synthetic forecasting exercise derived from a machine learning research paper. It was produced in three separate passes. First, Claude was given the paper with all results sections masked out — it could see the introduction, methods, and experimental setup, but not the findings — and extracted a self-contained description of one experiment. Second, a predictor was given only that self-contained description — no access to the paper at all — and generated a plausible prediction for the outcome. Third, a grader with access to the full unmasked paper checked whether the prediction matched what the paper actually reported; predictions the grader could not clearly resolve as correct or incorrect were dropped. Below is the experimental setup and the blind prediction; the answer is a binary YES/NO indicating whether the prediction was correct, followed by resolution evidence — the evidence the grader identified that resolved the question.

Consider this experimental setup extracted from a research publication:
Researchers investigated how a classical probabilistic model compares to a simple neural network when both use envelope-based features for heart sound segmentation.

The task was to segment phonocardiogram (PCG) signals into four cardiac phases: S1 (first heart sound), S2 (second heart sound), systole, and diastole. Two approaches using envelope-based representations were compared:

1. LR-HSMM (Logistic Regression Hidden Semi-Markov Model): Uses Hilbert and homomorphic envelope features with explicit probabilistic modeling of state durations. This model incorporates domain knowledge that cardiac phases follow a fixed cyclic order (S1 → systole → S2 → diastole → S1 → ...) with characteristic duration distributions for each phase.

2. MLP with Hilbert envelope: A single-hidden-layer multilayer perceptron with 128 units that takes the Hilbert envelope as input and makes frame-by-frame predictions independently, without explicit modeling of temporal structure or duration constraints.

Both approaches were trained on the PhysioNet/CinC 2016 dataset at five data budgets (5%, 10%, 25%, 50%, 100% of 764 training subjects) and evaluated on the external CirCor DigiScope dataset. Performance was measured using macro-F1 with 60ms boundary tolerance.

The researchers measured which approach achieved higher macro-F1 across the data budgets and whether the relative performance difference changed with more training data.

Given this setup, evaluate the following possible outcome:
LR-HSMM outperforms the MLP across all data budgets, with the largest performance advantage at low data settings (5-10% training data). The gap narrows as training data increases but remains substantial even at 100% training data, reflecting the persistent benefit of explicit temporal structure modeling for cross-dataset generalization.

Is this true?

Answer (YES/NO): NO